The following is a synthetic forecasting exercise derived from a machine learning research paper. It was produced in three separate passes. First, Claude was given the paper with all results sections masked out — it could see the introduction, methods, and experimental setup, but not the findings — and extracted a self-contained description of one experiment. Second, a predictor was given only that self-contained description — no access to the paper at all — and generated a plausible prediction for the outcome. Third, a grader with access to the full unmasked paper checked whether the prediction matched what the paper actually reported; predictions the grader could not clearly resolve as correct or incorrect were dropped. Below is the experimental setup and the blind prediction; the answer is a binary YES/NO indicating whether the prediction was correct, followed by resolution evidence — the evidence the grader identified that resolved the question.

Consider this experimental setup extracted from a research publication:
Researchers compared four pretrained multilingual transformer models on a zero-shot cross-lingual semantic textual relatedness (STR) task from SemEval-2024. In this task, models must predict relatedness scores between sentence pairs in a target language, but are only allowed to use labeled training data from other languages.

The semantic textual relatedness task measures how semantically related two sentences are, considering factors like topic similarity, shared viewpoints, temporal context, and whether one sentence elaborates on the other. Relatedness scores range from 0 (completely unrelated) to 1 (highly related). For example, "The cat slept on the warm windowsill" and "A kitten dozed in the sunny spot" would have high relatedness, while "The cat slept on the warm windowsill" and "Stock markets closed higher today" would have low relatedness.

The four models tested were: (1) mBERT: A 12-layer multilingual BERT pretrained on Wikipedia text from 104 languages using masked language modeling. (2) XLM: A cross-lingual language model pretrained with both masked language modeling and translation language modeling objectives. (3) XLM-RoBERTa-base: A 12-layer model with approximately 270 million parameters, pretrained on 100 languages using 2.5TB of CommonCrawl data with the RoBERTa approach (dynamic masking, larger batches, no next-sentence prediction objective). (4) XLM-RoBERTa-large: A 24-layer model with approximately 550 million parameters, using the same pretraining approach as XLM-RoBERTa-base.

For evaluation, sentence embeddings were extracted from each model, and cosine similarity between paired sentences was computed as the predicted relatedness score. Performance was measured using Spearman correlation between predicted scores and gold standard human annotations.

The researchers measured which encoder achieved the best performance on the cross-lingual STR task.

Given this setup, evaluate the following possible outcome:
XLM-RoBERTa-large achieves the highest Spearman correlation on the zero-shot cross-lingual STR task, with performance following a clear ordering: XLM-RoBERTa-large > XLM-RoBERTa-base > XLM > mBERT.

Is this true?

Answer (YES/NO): NO